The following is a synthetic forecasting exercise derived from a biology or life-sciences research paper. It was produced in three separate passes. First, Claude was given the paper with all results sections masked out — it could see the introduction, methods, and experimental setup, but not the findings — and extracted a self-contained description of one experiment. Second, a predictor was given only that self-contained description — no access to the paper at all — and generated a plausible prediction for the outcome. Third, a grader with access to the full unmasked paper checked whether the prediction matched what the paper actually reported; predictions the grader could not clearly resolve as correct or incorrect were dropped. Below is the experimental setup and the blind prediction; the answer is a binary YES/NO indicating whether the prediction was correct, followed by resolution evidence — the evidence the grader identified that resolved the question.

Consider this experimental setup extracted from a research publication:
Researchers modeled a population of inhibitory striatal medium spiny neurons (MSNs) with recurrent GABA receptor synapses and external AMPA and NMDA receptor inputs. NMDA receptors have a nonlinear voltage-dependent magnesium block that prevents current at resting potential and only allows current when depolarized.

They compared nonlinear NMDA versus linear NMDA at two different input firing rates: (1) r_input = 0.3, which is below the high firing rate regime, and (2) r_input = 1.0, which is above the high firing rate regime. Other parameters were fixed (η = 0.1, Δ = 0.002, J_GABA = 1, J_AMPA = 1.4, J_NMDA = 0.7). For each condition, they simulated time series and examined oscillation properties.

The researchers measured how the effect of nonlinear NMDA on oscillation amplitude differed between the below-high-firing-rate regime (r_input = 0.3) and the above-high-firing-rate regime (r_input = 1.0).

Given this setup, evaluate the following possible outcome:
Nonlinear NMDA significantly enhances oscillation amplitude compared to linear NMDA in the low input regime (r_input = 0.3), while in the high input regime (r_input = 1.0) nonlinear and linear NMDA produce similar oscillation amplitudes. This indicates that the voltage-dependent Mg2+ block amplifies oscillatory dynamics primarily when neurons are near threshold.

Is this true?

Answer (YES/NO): NO